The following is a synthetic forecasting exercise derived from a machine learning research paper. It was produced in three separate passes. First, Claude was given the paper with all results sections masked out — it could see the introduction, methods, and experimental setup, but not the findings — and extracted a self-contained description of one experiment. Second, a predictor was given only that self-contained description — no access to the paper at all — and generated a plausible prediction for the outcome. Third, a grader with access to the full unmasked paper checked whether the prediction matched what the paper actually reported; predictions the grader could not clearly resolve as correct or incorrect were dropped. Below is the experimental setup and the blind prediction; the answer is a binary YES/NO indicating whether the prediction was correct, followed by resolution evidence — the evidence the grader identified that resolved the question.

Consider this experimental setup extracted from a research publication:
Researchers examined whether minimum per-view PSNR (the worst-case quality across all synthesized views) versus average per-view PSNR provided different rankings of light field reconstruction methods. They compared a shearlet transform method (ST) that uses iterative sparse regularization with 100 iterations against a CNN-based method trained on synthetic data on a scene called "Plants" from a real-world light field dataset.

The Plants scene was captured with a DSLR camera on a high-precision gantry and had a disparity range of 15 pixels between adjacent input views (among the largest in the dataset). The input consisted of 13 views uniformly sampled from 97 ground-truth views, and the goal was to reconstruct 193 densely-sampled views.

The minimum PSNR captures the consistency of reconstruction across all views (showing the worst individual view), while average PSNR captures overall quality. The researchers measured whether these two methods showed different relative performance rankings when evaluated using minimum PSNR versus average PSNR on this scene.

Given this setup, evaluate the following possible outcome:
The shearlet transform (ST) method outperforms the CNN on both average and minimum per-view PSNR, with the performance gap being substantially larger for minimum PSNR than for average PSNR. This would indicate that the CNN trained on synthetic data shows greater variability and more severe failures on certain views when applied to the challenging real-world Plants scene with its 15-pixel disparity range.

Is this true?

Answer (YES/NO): NO